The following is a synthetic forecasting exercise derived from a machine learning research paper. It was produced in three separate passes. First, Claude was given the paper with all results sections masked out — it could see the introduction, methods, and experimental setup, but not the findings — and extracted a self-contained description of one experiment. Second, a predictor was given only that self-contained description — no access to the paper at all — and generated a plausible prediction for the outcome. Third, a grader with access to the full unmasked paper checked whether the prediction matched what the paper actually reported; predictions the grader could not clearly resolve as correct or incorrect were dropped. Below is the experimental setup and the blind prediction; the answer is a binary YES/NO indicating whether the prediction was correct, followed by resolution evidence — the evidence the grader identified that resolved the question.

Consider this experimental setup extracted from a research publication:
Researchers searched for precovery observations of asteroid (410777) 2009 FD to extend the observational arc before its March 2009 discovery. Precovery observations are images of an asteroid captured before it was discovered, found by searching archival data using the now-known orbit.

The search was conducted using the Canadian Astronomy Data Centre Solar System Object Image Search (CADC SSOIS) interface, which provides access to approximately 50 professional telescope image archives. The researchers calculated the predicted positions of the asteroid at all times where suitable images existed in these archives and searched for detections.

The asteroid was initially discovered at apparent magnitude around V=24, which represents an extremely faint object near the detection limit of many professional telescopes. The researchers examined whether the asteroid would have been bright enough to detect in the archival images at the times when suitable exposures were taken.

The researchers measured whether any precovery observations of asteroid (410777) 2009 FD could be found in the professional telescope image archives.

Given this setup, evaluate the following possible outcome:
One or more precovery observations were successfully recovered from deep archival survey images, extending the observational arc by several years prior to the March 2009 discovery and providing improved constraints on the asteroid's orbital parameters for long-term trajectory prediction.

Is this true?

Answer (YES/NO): NO